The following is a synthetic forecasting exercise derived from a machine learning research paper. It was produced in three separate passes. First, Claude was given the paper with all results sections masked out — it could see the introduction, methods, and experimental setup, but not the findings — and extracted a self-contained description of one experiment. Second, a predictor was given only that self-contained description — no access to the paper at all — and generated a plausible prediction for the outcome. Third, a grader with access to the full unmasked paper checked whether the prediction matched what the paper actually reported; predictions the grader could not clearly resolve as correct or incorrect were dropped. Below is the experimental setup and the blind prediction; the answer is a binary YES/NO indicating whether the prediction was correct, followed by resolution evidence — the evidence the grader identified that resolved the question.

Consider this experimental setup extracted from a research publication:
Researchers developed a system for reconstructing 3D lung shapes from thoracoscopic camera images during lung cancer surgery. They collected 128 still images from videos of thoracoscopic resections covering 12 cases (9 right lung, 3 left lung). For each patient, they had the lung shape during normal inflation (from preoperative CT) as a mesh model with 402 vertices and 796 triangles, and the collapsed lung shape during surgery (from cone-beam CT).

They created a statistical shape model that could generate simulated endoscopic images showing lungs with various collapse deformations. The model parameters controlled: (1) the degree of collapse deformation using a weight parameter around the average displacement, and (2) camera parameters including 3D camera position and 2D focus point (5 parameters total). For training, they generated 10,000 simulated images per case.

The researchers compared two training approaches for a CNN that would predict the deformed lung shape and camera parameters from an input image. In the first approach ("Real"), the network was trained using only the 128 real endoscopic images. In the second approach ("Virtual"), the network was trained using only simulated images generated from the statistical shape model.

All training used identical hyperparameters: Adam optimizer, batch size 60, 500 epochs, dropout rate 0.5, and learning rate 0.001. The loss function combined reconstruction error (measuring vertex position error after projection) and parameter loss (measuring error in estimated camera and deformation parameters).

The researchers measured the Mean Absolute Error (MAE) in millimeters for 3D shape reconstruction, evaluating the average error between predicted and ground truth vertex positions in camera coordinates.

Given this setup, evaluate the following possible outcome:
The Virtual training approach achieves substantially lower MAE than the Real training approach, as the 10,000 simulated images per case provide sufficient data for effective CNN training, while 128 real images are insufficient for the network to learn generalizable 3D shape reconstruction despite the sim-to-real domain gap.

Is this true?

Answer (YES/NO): YES